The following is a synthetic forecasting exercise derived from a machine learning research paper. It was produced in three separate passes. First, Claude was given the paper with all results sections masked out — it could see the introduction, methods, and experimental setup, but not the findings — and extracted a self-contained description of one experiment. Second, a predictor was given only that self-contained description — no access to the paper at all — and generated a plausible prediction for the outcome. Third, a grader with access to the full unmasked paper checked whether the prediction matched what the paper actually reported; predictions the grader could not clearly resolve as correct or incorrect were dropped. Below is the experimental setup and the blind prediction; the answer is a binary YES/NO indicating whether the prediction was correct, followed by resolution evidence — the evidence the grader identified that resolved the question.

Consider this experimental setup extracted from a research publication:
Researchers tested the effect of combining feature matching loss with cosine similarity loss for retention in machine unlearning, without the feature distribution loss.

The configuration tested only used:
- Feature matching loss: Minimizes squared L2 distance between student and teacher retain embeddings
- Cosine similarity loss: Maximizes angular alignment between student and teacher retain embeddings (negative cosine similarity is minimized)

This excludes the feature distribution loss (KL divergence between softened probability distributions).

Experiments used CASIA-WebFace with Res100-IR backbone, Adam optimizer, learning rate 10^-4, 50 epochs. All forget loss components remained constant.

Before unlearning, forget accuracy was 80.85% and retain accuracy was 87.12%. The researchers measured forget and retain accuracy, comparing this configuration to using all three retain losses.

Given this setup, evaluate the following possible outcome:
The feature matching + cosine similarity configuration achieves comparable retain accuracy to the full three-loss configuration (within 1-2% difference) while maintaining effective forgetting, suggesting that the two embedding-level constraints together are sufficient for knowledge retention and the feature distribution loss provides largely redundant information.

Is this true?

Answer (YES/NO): NO